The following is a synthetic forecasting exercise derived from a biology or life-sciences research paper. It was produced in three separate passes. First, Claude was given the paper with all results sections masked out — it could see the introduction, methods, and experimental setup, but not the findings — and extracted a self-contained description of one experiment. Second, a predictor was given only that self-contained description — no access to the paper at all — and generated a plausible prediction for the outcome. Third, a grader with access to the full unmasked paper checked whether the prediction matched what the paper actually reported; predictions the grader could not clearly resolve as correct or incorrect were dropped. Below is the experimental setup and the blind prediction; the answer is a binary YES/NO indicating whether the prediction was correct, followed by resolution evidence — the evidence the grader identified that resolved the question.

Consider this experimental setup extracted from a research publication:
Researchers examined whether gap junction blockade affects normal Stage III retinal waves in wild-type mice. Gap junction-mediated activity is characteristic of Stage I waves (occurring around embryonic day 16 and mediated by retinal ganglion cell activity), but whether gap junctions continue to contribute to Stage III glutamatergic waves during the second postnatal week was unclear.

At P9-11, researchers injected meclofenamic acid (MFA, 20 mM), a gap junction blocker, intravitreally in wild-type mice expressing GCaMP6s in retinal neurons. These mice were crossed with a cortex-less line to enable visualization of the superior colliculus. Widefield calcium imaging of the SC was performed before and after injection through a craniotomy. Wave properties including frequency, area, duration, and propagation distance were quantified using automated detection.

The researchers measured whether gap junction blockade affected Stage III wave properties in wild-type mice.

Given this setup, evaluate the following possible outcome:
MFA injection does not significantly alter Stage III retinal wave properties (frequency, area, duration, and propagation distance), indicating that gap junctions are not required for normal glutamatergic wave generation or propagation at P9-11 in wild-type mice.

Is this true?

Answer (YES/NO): YES